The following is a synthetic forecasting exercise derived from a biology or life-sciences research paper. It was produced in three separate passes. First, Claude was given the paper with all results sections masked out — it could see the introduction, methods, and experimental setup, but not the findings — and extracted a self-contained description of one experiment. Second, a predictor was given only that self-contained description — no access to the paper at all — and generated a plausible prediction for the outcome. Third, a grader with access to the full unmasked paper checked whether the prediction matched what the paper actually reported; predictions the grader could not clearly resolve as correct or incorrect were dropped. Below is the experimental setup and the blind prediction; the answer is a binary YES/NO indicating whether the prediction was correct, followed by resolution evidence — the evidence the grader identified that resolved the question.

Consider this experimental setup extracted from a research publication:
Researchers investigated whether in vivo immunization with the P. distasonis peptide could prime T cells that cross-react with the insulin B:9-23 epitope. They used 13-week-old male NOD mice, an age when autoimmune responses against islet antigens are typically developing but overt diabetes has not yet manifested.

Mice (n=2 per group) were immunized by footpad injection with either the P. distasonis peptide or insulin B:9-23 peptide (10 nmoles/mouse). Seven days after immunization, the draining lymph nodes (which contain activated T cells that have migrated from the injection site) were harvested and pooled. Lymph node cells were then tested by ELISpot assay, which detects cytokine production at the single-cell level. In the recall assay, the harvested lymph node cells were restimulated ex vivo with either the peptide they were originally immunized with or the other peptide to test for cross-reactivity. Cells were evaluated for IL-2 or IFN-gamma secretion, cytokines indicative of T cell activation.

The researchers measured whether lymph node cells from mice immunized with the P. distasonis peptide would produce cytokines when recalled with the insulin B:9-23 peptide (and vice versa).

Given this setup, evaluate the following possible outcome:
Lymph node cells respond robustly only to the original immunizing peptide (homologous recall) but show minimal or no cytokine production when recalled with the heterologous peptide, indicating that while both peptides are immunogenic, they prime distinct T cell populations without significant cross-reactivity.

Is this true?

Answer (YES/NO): NO